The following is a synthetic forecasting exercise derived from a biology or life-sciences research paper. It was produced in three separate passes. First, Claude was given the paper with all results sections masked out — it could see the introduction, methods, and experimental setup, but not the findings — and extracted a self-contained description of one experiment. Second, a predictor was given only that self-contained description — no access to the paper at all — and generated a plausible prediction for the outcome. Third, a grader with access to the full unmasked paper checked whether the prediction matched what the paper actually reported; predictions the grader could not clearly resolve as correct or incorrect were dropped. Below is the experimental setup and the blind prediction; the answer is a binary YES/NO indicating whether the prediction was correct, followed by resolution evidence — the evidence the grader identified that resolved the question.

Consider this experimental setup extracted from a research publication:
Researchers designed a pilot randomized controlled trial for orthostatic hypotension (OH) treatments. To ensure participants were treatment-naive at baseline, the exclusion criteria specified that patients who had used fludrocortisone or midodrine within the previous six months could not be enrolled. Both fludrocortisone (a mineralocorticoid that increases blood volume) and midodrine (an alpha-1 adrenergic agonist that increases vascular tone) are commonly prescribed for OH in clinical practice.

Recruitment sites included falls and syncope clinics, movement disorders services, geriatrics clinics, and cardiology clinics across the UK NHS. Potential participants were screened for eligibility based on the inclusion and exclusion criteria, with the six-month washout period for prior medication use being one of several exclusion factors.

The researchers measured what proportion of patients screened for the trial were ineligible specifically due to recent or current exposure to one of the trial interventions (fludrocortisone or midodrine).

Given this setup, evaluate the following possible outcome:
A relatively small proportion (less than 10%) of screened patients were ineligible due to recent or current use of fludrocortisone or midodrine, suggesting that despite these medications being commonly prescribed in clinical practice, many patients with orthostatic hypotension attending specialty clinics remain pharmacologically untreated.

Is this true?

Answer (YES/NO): NO